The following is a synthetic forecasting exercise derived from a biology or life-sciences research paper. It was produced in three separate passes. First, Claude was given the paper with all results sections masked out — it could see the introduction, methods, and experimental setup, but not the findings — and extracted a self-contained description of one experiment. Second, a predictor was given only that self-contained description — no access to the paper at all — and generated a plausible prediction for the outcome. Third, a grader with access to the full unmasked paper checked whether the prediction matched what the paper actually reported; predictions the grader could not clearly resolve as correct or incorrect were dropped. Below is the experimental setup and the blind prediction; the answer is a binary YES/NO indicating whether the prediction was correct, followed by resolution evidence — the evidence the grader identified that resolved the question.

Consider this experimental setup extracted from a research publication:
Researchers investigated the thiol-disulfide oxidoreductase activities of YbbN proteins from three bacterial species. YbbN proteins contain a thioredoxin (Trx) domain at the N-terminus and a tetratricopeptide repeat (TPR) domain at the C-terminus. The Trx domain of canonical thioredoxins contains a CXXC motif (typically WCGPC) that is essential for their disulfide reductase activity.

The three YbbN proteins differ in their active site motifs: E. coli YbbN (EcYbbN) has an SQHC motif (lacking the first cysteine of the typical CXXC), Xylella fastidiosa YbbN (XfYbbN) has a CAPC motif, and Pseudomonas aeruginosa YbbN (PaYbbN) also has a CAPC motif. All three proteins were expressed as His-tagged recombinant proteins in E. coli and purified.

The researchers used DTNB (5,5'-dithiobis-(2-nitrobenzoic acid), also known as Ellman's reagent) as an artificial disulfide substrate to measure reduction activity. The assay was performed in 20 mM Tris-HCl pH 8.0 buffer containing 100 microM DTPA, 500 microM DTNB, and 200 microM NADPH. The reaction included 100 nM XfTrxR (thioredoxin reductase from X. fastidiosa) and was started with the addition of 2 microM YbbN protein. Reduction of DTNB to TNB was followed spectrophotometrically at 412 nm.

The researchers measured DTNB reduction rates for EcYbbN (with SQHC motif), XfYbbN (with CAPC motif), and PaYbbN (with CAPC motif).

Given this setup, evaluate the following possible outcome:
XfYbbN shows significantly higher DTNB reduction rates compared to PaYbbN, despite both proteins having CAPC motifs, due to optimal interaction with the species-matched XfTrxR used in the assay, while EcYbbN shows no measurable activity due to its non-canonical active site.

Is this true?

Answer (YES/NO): NO